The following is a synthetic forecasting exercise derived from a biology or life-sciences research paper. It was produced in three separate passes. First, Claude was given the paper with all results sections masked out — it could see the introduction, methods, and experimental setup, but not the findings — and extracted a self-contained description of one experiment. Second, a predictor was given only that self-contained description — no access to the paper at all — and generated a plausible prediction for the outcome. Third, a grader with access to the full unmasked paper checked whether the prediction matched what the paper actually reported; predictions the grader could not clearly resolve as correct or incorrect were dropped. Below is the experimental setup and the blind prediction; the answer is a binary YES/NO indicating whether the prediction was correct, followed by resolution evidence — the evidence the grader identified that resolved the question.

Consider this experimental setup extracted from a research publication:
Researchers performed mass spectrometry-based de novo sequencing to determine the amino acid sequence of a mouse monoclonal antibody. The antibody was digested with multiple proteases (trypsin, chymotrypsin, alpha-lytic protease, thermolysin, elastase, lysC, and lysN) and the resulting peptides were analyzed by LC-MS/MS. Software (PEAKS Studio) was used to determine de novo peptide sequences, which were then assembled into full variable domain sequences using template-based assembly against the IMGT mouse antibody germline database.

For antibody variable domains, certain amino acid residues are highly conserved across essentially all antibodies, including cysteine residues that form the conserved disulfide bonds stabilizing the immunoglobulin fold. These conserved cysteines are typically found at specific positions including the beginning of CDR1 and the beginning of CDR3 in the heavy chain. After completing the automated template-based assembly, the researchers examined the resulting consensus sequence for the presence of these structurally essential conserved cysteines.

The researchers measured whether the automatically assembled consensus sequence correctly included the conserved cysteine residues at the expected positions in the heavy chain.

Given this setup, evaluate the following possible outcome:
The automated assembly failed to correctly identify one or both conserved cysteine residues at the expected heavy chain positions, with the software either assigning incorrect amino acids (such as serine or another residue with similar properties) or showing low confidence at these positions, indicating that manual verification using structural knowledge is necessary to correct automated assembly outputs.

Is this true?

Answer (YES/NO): YES